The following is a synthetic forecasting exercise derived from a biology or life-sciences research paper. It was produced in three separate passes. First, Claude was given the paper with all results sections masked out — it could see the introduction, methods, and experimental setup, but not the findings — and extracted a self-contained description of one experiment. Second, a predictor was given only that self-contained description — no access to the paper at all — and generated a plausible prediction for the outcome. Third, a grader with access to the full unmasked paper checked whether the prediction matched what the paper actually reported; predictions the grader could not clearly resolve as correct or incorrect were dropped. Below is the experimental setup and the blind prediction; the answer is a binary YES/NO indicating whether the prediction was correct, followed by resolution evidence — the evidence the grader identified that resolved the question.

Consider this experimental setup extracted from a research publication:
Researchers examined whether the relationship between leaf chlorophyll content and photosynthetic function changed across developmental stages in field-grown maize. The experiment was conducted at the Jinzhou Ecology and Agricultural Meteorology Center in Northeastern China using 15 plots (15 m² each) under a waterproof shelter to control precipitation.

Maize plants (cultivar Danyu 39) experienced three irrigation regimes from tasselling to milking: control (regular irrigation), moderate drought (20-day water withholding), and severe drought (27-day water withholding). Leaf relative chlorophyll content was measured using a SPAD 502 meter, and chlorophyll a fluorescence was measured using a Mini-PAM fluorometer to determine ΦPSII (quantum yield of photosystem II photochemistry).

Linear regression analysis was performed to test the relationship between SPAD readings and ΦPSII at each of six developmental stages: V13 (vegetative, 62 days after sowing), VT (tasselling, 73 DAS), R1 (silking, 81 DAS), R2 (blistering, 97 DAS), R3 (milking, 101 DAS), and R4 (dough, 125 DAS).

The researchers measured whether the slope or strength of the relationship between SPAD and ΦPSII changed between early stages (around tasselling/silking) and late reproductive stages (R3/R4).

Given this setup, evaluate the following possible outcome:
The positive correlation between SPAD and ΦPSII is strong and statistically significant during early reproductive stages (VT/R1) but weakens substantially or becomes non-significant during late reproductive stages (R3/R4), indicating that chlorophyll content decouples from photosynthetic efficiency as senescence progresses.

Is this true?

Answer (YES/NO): NO